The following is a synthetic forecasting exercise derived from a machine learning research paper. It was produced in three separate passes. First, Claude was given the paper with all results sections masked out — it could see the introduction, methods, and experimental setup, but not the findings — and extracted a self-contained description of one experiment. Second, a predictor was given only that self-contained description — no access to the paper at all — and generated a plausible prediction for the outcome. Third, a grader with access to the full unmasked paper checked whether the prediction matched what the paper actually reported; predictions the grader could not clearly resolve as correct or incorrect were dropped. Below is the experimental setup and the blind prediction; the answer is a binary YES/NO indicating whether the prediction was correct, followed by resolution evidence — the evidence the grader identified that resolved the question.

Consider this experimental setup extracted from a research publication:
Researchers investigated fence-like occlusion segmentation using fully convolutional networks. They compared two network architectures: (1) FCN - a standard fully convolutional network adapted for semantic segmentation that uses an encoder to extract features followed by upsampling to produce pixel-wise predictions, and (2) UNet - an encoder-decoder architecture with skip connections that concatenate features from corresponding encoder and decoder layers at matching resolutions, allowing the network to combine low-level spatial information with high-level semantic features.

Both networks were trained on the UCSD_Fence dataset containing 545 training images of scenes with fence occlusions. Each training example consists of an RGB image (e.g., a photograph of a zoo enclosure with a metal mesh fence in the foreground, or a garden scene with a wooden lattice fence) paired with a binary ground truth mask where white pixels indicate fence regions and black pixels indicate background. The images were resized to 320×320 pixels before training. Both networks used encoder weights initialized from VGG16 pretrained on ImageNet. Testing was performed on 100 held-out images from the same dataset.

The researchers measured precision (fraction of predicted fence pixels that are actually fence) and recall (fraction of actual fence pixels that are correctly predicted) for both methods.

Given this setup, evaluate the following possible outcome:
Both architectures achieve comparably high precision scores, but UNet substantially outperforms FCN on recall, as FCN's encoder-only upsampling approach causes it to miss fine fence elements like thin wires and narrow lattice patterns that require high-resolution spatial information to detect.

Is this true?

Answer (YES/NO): NO